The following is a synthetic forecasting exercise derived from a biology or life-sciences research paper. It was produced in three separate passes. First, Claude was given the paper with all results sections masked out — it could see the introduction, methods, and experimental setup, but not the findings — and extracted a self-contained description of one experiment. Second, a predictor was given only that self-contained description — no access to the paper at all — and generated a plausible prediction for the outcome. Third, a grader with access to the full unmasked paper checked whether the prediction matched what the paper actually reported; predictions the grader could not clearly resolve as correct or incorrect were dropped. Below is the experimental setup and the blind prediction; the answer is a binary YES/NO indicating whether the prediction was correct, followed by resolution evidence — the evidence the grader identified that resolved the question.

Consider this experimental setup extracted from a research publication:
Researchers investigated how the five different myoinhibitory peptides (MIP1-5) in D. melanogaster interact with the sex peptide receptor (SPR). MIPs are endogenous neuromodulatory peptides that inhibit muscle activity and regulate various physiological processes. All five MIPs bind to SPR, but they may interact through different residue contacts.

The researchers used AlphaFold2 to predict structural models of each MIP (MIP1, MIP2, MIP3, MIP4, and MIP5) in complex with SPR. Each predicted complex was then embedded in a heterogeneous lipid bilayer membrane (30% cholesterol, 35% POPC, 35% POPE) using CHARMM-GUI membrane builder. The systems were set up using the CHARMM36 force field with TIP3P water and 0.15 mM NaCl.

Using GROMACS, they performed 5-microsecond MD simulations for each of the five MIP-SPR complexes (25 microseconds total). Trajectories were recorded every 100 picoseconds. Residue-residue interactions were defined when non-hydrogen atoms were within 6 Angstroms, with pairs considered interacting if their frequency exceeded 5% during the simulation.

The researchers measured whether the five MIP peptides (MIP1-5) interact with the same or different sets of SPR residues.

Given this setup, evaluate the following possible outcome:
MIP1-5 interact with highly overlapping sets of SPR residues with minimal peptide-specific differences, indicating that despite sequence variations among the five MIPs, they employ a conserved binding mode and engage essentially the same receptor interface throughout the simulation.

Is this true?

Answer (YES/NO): NO